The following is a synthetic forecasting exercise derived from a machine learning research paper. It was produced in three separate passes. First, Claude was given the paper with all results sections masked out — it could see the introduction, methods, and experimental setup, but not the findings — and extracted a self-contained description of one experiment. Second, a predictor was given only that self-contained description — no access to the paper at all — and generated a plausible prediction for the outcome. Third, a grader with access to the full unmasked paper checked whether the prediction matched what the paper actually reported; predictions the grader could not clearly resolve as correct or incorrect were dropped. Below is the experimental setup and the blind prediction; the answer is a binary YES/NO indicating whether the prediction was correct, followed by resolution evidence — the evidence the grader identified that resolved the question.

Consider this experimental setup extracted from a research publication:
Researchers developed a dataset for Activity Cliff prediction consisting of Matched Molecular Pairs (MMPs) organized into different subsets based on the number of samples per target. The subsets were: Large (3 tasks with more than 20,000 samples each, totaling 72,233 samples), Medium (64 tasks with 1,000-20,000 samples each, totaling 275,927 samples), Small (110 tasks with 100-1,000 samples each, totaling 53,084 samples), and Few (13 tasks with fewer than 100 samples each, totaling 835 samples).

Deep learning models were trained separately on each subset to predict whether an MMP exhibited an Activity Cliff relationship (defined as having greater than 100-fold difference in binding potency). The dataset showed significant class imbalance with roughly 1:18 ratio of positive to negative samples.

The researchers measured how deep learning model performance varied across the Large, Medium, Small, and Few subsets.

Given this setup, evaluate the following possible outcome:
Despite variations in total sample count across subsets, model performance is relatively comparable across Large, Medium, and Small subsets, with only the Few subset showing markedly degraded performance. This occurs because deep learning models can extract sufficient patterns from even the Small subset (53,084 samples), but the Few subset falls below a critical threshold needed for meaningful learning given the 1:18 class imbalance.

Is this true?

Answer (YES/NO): NO